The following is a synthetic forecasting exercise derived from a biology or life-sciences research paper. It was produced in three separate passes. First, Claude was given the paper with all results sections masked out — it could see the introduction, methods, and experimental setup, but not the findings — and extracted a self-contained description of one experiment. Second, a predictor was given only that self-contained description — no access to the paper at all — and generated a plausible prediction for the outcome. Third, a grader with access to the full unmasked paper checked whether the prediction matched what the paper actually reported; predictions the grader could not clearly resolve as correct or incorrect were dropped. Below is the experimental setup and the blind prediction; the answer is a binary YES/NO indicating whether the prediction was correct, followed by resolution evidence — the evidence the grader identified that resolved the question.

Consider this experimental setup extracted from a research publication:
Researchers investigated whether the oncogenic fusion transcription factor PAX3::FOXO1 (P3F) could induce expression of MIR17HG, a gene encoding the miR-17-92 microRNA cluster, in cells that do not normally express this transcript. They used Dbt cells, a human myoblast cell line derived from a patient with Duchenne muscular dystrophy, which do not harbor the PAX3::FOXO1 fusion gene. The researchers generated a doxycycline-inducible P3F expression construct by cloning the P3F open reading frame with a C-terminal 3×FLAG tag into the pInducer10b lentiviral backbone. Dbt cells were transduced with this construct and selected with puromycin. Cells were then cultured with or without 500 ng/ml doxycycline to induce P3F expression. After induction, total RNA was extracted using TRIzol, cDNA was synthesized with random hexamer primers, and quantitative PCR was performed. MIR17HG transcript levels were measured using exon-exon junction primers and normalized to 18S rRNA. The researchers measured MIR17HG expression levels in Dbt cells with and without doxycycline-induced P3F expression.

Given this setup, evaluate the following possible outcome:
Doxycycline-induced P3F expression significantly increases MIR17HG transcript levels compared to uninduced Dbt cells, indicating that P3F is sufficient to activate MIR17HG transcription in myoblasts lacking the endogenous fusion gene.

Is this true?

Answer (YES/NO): NO